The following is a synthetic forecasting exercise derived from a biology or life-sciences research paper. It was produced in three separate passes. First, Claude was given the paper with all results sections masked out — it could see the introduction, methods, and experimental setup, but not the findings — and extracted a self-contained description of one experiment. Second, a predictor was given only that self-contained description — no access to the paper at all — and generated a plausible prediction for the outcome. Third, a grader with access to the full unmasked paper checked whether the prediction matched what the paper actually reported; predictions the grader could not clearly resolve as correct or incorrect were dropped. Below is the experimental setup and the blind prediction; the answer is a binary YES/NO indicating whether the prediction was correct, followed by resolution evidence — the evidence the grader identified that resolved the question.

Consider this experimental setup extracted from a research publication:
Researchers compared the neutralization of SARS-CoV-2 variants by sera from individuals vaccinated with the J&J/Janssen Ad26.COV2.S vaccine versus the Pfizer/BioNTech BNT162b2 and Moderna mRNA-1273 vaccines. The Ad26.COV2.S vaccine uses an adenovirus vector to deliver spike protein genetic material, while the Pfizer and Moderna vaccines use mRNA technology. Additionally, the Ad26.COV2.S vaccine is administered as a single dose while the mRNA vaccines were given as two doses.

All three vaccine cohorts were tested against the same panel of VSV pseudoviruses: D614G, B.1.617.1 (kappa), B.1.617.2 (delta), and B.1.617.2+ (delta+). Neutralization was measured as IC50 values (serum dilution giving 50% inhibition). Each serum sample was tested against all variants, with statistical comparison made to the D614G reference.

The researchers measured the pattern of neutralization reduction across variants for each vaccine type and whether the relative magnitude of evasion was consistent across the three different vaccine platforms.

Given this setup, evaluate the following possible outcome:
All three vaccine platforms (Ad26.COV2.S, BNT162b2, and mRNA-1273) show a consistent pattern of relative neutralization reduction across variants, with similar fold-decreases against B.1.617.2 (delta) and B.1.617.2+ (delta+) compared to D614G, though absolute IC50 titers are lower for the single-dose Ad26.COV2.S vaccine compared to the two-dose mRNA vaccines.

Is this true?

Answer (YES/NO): NO